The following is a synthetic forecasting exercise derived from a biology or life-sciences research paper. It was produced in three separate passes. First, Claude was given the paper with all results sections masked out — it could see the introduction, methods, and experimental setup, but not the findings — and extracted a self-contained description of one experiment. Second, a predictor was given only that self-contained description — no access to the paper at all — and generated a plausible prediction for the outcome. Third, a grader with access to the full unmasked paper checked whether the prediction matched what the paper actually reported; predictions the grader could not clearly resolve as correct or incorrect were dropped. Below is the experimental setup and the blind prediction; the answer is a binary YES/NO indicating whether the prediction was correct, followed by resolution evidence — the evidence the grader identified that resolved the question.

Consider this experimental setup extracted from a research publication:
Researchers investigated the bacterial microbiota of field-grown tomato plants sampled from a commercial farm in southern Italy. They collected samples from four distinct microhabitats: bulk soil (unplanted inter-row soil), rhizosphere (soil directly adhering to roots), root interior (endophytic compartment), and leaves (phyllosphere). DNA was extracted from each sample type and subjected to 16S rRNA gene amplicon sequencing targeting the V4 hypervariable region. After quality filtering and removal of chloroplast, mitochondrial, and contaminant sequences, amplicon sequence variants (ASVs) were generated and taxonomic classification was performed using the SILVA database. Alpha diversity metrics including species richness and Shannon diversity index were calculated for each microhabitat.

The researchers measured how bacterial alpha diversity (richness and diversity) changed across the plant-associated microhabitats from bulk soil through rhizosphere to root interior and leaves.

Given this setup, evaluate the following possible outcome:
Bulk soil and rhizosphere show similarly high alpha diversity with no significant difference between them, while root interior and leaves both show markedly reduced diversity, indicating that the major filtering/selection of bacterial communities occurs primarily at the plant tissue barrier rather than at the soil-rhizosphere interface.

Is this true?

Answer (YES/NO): NO